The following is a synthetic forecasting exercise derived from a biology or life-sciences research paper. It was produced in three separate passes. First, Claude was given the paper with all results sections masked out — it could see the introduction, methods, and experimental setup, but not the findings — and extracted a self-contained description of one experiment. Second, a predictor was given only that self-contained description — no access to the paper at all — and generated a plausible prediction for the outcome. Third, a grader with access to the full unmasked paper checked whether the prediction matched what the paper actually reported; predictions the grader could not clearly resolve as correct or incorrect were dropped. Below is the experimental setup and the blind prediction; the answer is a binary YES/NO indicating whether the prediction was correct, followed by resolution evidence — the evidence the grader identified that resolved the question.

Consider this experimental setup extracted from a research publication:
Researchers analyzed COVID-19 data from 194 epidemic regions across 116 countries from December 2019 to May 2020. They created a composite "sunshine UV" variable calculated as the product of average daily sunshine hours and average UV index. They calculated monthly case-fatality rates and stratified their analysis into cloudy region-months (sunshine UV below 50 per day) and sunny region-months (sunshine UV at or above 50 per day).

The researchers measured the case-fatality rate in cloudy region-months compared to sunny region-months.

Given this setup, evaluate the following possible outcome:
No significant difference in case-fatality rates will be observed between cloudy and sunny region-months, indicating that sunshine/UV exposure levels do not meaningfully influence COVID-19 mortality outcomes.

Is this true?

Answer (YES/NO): NO